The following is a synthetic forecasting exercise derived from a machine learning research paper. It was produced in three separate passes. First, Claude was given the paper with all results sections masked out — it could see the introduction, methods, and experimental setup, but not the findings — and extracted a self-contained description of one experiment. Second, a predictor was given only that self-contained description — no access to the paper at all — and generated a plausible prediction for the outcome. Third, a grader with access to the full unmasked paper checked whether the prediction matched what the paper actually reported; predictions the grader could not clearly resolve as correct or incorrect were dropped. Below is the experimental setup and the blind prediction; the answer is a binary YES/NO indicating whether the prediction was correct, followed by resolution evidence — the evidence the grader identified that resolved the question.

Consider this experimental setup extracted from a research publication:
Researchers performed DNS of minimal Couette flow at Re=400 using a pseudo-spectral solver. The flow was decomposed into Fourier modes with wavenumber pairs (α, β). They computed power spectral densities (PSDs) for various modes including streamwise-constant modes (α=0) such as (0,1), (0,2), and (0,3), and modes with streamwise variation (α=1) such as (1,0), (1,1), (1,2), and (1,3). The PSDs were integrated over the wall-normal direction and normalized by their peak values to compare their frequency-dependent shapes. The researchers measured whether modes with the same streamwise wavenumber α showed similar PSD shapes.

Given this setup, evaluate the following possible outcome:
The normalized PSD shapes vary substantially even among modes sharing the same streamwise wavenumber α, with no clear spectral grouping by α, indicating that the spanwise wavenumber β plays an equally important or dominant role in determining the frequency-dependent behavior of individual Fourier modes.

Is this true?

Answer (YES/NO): NO